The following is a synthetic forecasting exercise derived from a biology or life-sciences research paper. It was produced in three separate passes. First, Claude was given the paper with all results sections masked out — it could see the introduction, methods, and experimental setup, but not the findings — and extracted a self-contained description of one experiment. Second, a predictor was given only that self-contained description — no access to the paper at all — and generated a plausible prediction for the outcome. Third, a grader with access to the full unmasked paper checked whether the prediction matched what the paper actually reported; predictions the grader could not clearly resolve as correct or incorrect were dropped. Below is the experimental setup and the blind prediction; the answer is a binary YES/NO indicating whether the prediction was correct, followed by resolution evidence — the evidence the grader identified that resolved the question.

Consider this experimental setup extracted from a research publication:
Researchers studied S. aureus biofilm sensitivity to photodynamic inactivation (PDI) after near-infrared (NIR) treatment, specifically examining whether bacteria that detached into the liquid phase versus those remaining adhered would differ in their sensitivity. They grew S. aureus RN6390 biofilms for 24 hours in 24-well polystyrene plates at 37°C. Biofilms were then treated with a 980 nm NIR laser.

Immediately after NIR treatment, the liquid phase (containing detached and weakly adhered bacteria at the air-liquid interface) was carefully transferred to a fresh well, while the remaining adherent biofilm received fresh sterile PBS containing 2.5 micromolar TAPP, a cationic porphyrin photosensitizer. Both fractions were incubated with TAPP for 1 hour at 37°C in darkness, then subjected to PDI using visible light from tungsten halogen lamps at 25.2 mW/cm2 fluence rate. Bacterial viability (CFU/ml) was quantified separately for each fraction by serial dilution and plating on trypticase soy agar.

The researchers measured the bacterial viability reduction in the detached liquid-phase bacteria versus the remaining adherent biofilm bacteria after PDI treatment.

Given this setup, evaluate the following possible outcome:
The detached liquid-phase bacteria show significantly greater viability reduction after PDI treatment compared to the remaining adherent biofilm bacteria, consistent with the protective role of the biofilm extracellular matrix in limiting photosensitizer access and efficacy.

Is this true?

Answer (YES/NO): YES